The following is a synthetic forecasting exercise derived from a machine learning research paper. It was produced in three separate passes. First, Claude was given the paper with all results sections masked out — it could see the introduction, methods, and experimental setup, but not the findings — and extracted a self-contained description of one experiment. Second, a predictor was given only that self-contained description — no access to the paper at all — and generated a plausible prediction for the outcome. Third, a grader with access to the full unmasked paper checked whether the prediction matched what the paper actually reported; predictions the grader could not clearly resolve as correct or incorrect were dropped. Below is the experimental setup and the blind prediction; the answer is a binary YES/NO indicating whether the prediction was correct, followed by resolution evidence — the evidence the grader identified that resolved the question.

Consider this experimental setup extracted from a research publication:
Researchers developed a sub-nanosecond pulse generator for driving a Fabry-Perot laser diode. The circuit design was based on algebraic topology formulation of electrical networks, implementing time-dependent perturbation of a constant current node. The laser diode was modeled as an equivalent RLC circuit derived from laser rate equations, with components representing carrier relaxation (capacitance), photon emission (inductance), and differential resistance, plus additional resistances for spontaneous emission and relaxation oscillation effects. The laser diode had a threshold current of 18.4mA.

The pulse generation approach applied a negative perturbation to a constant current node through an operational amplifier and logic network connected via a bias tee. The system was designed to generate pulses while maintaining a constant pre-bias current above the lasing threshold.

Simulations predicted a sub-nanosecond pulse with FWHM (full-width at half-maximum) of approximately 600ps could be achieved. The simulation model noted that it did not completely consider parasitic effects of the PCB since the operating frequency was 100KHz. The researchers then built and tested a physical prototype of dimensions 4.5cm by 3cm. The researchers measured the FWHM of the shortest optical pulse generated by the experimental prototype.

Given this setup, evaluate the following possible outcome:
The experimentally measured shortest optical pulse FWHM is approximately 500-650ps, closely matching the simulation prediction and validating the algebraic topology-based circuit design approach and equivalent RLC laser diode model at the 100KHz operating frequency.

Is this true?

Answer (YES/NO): YES